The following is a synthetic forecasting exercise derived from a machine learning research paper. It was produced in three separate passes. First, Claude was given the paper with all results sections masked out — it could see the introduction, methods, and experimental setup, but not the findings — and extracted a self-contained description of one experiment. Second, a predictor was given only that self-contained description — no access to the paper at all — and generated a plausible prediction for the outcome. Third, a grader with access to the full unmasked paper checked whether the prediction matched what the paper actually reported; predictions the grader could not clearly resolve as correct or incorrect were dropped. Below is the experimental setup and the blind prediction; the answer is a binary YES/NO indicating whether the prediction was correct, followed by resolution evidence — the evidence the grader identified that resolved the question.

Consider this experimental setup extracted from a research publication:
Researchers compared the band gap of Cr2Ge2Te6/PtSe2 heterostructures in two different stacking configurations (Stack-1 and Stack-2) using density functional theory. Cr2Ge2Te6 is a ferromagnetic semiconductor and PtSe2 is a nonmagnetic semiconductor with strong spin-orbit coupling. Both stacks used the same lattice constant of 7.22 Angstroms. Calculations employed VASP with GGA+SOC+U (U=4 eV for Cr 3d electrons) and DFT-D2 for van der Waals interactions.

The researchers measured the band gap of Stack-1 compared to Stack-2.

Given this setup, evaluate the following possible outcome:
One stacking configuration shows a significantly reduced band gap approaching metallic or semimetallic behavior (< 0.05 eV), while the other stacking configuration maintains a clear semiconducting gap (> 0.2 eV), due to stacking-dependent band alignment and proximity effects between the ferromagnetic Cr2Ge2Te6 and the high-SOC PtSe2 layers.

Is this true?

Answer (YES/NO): NO